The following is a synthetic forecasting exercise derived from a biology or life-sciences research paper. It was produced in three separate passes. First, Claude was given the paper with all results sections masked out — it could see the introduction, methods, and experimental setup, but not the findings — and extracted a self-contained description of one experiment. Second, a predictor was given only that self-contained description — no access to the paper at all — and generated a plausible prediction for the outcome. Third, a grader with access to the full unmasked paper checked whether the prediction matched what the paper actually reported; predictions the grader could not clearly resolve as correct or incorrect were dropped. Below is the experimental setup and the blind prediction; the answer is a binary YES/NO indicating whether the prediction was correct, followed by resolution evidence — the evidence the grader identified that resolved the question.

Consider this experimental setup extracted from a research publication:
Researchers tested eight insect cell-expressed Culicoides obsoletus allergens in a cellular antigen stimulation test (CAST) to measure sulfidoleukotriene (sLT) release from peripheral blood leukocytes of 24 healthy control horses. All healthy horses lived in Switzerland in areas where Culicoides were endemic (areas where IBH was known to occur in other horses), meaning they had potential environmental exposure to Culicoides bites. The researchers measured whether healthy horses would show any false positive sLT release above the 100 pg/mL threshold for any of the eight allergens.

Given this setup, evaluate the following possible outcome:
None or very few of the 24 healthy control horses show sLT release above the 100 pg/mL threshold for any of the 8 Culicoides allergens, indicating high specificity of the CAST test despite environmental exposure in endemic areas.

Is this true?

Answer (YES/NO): YES